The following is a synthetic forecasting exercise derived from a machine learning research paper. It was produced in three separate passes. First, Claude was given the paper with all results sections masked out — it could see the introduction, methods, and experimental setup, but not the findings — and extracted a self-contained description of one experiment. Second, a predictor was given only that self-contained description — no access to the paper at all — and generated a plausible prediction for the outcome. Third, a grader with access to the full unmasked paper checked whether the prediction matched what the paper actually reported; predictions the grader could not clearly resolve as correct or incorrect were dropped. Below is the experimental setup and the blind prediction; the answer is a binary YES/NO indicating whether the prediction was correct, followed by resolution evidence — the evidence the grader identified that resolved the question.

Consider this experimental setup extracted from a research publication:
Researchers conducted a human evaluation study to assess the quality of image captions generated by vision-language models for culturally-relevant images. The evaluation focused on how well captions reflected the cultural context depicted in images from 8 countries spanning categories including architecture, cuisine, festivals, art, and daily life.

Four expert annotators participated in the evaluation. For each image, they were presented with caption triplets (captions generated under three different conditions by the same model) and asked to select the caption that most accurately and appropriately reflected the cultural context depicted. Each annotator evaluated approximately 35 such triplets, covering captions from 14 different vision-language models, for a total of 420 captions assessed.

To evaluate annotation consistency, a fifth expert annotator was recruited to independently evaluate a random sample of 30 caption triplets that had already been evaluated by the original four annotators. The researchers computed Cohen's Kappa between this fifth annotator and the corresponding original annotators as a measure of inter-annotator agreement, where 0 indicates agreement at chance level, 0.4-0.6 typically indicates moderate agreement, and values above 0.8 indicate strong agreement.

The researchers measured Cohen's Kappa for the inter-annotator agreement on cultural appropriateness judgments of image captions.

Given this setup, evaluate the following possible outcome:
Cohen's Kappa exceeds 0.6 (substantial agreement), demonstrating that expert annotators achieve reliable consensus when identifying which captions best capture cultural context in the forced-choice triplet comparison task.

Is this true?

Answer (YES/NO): NO